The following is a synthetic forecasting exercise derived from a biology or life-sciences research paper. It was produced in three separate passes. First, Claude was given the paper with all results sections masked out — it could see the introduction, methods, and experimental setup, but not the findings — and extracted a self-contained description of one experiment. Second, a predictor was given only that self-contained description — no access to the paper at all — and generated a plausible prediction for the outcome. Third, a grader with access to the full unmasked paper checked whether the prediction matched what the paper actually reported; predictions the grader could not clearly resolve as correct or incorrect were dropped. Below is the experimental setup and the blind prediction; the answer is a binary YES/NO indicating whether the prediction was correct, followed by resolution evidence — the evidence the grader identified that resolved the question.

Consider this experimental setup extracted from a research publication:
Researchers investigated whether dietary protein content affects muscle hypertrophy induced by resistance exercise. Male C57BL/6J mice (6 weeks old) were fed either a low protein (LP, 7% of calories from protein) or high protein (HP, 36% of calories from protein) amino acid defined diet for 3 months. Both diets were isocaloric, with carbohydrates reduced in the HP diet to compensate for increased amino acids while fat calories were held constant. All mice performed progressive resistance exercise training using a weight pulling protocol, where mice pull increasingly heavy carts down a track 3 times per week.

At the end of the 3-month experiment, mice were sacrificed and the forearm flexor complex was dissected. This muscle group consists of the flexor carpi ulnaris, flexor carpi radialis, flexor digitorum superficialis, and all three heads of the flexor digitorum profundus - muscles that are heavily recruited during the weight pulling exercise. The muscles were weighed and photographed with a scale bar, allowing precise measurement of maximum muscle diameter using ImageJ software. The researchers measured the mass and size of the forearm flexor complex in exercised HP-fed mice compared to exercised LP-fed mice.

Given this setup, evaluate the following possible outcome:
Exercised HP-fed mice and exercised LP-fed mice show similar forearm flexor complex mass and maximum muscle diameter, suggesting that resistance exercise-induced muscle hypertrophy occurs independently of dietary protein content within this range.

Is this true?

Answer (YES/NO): NO